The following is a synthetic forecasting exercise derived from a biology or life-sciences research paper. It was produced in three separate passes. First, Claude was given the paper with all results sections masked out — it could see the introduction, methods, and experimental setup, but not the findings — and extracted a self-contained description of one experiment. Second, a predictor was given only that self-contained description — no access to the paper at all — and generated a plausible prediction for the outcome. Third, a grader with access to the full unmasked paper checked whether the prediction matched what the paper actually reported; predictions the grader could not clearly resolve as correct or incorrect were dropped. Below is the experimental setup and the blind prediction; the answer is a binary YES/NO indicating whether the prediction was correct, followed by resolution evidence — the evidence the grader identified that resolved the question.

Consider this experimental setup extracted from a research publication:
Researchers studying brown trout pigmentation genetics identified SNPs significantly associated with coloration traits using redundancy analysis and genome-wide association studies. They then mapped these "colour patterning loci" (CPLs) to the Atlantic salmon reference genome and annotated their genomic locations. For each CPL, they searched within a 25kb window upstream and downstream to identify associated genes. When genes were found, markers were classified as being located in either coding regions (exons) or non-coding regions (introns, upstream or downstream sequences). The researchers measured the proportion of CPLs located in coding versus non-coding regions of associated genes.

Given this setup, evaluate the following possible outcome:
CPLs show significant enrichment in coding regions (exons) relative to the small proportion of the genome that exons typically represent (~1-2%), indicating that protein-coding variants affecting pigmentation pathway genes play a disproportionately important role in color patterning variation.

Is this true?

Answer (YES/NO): YES